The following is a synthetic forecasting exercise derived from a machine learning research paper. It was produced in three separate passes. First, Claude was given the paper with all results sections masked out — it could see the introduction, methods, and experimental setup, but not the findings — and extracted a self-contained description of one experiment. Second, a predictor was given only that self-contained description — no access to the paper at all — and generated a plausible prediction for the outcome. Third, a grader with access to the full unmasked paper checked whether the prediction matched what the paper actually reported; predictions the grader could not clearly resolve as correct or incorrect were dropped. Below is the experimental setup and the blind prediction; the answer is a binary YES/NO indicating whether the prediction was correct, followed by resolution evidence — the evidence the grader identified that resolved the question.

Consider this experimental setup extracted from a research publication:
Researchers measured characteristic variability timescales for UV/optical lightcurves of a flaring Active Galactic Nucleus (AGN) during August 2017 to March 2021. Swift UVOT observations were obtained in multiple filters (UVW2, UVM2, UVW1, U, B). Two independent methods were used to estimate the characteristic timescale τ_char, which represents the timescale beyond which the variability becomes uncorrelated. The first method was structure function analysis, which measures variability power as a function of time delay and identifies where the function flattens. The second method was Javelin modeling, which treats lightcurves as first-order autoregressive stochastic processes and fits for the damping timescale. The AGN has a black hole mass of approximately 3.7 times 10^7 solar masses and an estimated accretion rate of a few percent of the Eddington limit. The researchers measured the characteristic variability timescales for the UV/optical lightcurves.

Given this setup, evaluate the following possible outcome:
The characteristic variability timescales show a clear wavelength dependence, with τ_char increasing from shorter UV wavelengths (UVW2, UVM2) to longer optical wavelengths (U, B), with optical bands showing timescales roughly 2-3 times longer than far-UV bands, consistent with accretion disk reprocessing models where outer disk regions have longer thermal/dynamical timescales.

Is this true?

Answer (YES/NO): NO